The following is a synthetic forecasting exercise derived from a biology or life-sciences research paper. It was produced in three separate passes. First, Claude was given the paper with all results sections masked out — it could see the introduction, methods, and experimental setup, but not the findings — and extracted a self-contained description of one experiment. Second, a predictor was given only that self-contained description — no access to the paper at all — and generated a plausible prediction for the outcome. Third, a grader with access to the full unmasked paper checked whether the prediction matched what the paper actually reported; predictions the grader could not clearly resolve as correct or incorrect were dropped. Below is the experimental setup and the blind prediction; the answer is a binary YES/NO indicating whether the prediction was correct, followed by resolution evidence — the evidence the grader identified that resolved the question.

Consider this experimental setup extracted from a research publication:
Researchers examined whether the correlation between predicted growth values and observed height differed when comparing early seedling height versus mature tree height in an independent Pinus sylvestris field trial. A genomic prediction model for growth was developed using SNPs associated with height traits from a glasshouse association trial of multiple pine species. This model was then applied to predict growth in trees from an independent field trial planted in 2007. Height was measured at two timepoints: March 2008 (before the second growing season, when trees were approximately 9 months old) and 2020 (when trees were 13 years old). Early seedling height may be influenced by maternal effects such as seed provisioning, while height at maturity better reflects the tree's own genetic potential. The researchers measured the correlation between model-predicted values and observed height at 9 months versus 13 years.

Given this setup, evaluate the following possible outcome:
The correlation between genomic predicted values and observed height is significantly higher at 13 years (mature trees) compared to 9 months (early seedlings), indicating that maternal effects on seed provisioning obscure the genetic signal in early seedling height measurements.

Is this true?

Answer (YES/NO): YES